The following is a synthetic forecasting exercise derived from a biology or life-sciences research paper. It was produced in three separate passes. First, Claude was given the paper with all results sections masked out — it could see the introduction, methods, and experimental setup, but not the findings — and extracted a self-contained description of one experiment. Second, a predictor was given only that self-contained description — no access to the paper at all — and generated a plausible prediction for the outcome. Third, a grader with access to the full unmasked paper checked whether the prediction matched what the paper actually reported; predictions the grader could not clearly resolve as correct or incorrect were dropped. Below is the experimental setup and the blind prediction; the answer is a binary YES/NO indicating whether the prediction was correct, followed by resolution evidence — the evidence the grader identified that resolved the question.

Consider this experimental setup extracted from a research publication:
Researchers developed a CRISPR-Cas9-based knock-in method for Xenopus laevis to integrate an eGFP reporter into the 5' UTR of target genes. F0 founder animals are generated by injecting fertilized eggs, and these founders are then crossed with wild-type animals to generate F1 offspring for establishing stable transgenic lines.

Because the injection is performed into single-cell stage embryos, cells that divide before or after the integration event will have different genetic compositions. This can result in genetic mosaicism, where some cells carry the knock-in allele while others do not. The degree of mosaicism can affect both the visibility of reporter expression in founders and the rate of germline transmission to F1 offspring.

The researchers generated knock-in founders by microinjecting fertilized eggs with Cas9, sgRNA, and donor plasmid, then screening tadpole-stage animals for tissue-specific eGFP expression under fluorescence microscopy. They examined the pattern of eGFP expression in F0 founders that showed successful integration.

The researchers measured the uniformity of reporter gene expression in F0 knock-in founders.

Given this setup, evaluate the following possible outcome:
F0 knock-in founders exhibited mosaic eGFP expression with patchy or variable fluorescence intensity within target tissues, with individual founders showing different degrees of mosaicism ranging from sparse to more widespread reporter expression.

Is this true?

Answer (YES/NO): YES